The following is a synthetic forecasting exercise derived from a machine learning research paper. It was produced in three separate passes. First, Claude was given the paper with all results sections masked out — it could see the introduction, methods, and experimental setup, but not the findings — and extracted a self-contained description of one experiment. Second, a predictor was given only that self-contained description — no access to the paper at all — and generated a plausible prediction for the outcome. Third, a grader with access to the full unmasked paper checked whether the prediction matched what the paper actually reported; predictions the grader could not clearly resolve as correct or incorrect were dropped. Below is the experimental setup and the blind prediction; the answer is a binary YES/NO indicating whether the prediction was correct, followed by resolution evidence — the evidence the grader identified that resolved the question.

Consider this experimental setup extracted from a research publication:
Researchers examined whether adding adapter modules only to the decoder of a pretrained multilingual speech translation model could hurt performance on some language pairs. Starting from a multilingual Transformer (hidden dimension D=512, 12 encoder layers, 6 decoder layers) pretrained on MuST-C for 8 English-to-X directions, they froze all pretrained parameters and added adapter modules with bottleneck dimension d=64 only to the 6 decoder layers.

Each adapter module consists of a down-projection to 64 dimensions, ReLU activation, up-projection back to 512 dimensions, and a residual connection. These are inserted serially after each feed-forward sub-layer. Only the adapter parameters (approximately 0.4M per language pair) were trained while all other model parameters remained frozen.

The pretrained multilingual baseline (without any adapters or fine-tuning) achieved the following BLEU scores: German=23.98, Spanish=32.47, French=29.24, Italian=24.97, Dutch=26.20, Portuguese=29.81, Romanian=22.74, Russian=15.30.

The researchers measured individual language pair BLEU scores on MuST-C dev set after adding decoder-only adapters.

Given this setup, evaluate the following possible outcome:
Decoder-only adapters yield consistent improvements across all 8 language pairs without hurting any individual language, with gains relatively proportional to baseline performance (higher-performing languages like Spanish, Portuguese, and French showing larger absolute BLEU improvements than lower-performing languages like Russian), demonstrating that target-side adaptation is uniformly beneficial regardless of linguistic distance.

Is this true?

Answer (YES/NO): NO